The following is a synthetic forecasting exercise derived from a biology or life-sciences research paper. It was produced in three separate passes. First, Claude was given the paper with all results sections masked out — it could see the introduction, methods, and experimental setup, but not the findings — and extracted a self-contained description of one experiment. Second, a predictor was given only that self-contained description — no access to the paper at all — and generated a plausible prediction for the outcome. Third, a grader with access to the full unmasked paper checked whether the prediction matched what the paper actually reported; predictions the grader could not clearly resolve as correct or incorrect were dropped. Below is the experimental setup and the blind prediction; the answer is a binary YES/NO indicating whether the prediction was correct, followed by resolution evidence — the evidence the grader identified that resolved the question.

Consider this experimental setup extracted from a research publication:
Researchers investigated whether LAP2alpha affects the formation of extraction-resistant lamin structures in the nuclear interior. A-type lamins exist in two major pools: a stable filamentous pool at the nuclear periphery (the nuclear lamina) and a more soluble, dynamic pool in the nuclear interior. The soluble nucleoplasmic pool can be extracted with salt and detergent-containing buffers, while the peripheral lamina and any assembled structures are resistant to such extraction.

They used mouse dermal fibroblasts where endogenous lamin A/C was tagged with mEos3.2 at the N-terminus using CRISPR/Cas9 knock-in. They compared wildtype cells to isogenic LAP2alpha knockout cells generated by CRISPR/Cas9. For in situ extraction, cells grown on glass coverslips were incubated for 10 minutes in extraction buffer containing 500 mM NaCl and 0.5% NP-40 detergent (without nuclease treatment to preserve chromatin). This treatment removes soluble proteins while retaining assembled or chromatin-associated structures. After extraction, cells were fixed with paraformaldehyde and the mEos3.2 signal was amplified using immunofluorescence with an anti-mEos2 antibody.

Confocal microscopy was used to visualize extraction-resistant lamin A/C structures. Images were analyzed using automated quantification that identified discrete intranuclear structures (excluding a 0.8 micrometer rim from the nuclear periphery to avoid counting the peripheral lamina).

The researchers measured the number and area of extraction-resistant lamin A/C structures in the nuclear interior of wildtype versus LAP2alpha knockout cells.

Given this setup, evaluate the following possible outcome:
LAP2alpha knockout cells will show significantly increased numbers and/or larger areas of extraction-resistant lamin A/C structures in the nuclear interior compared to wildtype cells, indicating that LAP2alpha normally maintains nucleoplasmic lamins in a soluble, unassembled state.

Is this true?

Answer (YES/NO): YES